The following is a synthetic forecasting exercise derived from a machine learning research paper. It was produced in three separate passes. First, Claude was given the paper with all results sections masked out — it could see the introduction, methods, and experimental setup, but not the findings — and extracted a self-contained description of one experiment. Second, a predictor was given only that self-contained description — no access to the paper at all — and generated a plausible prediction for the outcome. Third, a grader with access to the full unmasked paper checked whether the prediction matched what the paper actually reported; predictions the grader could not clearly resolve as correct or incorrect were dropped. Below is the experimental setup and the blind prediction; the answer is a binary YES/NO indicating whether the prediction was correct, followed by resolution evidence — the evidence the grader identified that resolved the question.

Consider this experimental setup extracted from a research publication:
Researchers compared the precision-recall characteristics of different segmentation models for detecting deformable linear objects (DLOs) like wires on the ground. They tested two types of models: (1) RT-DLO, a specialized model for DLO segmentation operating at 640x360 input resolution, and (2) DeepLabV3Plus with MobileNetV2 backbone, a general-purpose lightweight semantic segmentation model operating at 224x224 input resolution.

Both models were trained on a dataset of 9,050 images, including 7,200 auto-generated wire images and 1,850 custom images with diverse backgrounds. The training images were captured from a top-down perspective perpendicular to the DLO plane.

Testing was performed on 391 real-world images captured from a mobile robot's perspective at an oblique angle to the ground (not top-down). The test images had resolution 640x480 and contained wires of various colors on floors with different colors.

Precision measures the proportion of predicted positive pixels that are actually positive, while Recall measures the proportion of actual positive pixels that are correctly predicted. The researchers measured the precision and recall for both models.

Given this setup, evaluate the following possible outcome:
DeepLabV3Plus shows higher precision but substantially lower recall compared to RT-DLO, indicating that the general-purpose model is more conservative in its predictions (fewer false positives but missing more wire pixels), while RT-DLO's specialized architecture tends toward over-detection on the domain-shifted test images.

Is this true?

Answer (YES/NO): NO